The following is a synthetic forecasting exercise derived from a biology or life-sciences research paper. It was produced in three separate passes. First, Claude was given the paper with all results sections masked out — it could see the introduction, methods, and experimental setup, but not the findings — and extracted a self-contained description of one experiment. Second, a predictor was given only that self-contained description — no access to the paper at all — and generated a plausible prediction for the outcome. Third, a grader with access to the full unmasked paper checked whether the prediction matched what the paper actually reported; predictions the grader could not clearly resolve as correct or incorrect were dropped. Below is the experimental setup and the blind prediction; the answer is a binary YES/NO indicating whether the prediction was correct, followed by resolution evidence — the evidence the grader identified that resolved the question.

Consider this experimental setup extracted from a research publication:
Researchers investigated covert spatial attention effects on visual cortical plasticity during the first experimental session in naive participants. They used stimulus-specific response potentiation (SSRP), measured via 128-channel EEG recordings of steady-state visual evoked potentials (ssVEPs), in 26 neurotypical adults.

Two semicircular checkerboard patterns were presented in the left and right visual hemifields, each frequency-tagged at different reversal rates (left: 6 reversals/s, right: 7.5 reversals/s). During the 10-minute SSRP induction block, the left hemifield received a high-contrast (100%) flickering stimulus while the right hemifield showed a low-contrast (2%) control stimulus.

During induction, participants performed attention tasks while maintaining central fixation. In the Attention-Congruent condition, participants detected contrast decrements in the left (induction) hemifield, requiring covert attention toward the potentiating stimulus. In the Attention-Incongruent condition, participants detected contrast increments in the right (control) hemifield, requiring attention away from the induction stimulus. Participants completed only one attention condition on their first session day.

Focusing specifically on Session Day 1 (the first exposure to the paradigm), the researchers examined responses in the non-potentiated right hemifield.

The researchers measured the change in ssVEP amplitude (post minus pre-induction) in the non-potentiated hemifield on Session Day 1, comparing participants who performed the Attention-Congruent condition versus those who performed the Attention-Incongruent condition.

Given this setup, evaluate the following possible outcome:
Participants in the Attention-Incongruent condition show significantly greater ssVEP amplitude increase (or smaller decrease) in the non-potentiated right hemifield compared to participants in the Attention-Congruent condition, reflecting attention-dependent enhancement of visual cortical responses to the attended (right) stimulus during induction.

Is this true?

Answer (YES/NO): NO